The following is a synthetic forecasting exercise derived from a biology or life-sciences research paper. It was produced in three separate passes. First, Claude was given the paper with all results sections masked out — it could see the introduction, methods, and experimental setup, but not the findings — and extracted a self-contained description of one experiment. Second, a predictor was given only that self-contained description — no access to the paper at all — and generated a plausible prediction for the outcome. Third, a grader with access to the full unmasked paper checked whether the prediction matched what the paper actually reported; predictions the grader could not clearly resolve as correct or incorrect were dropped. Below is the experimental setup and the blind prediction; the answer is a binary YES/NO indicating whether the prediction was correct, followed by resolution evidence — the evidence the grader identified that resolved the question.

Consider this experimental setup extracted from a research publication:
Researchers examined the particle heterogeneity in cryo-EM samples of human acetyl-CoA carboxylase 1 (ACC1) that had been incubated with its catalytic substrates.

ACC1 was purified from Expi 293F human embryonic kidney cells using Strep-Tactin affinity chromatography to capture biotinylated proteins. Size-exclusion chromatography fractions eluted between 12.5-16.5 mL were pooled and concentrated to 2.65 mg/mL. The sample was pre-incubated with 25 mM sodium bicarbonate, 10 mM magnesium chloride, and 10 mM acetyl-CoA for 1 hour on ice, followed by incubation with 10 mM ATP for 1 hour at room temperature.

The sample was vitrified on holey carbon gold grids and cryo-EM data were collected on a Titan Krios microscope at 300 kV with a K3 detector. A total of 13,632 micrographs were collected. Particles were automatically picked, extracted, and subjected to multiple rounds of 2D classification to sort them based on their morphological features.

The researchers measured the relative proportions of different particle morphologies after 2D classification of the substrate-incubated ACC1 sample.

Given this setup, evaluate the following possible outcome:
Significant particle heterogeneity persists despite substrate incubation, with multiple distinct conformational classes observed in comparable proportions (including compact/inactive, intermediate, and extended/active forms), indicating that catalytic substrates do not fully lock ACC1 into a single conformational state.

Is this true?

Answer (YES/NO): NO